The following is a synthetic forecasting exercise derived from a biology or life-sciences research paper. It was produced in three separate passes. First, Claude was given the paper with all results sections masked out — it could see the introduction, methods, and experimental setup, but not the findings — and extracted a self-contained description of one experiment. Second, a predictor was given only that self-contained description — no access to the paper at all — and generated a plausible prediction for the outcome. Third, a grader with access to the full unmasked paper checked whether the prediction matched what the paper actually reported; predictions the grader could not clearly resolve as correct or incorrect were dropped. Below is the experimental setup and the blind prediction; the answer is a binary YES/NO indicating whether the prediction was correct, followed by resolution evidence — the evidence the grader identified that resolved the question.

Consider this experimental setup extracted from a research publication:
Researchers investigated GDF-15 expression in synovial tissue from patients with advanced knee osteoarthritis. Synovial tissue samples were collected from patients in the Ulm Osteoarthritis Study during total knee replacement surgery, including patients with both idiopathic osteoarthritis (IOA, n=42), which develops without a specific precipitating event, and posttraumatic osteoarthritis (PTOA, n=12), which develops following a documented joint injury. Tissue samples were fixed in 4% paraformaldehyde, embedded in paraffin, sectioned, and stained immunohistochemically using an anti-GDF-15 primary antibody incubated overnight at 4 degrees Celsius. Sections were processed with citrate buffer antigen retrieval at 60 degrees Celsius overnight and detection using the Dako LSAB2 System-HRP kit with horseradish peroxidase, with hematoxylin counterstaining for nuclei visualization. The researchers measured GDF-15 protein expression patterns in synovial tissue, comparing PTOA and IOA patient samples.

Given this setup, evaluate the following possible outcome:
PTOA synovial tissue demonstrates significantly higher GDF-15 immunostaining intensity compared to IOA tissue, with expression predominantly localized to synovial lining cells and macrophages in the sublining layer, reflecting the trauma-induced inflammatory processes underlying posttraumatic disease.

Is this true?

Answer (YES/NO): NO